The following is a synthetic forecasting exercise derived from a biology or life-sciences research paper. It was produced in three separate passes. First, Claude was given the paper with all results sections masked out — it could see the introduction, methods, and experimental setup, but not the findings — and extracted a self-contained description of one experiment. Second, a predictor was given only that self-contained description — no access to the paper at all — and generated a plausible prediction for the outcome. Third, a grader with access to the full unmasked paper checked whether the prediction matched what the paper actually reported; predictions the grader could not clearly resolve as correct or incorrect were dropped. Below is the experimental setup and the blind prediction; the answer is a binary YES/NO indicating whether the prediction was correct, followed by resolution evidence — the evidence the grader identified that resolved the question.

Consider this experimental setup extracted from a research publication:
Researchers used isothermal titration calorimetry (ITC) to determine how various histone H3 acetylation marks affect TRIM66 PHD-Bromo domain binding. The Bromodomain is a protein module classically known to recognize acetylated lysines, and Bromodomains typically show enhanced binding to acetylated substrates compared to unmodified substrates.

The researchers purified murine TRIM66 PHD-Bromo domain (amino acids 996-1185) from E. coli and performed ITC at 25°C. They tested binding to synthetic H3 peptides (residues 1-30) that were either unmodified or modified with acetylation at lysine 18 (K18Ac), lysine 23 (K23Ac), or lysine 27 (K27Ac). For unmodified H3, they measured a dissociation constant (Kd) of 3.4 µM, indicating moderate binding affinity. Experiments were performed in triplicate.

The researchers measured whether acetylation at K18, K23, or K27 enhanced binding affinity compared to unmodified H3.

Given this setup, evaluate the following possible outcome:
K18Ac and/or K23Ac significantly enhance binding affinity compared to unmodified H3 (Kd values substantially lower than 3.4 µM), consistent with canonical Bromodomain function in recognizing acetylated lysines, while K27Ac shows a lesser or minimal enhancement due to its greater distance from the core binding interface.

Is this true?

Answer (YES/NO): NO